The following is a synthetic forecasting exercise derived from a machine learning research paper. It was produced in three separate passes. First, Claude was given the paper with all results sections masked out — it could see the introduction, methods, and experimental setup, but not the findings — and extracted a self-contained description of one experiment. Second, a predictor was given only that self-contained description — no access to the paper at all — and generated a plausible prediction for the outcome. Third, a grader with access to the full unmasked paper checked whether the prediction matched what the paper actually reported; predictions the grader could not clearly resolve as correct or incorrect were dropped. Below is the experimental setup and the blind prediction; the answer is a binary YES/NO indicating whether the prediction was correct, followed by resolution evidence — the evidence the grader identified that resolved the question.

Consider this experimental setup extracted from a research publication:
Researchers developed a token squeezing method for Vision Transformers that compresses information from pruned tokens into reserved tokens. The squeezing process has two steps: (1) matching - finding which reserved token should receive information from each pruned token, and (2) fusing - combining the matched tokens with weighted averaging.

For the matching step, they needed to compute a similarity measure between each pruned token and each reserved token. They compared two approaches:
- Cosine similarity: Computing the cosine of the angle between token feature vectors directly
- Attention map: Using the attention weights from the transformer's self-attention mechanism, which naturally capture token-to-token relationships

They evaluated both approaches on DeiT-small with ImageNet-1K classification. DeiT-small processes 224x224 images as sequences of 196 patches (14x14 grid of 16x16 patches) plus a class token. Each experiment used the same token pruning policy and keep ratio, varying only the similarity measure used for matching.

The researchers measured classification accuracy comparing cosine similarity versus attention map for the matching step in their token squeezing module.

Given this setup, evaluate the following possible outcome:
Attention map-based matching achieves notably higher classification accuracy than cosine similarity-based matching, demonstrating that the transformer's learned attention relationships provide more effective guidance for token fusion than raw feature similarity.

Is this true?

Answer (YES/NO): NO